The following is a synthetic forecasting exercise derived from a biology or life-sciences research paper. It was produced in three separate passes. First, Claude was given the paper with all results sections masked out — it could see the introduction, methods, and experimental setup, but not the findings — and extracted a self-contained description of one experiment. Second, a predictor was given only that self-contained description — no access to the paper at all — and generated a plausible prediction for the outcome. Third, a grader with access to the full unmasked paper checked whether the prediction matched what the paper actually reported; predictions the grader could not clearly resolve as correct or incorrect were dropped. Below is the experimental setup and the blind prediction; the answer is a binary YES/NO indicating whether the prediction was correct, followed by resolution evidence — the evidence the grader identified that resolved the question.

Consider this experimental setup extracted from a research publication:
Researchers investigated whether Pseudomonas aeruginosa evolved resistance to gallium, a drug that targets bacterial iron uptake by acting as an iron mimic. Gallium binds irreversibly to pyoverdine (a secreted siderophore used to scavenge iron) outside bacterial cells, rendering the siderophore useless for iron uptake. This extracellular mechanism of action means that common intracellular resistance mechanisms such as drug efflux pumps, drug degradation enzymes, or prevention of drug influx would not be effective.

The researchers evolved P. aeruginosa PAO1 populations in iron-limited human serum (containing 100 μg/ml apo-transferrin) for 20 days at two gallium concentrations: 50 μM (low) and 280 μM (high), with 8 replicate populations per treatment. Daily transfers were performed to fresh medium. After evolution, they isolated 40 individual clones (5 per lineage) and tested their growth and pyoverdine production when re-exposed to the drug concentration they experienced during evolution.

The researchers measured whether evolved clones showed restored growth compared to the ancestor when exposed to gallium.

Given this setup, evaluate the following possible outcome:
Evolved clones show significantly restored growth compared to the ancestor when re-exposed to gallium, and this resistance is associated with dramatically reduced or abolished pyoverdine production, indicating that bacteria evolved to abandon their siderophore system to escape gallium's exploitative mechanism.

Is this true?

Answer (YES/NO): NO